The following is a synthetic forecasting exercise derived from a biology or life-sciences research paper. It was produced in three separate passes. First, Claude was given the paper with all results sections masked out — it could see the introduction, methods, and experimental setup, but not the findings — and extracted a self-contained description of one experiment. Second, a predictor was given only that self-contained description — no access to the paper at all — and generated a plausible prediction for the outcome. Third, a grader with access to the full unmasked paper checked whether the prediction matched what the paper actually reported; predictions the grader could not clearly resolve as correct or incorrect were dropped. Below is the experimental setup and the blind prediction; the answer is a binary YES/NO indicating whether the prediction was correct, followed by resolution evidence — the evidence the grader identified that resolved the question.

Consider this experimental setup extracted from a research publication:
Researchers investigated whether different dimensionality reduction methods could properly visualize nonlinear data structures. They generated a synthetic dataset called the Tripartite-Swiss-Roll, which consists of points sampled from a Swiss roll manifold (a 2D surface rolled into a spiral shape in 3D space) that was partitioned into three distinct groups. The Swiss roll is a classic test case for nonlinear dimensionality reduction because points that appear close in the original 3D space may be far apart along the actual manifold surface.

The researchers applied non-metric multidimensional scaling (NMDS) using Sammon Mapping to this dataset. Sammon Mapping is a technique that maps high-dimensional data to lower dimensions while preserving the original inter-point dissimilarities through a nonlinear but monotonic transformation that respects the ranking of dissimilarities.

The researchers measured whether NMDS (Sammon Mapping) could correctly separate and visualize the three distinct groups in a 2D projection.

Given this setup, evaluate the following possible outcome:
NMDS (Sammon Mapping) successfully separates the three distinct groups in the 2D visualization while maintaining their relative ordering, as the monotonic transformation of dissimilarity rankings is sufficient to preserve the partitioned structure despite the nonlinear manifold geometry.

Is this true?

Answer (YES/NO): NO